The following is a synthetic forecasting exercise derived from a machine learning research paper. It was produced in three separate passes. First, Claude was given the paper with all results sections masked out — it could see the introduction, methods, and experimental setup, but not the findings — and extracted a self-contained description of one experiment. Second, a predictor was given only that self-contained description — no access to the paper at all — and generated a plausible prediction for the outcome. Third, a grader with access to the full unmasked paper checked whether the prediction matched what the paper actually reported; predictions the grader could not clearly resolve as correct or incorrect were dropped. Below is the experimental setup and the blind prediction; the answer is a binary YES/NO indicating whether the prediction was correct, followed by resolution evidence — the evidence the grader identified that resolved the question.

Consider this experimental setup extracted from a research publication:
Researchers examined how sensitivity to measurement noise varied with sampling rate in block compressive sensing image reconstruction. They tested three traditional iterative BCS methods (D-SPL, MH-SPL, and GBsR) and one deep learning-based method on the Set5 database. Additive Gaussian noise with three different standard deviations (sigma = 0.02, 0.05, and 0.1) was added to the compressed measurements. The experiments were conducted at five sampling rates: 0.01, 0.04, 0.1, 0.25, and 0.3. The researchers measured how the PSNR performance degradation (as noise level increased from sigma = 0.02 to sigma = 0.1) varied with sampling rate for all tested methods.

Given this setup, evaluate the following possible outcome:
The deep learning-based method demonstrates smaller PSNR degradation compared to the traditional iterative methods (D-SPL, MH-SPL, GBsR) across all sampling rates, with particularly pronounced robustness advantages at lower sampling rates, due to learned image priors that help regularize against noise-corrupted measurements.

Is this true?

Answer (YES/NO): NO